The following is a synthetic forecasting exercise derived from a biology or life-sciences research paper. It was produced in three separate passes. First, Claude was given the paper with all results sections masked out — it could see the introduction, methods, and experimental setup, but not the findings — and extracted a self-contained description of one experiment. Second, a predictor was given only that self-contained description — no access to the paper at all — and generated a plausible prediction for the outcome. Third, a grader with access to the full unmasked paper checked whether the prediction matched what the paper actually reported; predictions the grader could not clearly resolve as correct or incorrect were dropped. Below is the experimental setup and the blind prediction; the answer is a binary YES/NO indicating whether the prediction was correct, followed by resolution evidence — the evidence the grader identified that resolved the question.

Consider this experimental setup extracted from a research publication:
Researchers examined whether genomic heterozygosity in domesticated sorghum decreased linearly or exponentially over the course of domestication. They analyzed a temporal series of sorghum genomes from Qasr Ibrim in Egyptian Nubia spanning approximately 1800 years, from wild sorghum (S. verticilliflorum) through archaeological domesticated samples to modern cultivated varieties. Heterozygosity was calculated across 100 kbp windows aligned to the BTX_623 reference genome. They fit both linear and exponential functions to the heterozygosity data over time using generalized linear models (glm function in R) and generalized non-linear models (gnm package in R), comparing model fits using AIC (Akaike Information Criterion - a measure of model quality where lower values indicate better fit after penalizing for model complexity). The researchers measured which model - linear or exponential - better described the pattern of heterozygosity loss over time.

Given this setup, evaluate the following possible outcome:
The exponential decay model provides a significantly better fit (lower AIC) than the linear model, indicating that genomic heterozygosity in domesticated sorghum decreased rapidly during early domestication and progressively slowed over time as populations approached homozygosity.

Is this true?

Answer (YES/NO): NO